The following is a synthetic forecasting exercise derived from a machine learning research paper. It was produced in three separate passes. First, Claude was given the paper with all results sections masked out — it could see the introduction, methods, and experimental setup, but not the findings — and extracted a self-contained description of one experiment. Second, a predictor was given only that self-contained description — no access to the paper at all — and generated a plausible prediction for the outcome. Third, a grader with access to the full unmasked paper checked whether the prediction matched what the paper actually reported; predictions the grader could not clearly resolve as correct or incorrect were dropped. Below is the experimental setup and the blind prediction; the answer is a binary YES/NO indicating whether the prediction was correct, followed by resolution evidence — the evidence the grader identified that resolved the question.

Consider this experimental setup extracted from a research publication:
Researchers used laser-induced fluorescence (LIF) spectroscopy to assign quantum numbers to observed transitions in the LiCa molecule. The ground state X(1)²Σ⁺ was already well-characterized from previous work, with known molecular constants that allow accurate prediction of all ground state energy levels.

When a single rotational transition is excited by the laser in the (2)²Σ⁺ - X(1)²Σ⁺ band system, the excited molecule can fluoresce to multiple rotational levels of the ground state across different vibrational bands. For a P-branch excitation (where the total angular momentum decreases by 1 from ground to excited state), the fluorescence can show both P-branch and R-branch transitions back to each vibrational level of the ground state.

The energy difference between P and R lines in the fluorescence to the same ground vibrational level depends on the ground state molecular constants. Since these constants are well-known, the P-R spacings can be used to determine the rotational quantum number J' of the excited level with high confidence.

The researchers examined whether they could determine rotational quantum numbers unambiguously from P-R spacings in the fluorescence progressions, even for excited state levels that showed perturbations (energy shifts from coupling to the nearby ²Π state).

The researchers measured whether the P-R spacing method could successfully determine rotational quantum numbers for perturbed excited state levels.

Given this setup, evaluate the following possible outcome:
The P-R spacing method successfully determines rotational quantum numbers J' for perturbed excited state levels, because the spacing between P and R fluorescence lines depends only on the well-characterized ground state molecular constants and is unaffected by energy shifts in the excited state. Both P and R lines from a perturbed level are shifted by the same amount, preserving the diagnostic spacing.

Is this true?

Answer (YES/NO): YES